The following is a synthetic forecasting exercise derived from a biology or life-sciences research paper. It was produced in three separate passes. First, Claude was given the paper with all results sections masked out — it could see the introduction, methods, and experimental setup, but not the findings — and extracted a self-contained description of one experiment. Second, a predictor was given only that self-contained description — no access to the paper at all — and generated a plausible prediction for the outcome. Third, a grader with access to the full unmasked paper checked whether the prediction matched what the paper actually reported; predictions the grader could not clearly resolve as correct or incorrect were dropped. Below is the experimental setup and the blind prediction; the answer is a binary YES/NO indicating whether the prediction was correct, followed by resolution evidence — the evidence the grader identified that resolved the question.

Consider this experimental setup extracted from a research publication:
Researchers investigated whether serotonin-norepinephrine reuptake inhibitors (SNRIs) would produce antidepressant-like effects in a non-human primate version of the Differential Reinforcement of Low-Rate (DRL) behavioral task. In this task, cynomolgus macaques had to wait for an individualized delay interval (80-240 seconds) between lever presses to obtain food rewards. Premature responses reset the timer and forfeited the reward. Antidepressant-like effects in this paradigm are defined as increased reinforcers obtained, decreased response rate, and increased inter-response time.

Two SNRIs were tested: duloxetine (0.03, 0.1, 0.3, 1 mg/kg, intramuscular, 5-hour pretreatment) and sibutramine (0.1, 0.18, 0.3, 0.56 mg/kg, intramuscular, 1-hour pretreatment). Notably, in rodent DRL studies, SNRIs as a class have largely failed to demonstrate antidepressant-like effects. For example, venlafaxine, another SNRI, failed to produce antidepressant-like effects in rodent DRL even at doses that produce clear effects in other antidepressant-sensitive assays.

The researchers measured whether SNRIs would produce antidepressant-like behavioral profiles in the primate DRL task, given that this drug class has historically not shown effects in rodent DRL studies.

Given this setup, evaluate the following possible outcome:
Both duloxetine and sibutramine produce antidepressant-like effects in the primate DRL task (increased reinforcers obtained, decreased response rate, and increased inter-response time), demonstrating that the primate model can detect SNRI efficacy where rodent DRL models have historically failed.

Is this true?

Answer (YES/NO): YES